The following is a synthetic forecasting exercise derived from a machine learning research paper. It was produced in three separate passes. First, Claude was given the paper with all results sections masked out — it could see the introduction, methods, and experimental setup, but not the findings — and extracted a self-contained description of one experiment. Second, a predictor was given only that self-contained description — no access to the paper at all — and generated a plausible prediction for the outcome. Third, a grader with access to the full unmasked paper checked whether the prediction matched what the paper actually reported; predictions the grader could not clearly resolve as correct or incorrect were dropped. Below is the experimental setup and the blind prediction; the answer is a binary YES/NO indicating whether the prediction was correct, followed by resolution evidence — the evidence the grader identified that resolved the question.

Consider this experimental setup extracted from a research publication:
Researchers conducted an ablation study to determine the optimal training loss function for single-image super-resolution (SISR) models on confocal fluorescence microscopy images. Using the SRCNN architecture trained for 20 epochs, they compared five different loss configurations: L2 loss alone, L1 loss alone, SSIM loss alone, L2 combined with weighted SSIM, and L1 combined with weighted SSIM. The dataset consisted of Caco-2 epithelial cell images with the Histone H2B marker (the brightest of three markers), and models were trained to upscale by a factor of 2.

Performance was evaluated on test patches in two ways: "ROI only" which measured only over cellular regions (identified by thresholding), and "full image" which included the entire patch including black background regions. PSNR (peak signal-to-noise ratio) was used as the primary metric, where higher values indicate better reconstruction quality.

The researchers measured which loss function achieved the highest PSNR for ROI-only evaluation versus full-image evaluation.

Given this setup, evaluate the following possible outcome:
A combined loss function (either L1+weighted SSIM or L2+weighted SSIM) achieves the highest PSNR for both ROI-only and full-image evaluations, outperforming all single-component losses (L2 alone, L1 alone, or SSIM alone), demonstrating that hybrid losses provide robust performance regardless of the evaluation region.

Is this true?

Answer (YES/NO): NO